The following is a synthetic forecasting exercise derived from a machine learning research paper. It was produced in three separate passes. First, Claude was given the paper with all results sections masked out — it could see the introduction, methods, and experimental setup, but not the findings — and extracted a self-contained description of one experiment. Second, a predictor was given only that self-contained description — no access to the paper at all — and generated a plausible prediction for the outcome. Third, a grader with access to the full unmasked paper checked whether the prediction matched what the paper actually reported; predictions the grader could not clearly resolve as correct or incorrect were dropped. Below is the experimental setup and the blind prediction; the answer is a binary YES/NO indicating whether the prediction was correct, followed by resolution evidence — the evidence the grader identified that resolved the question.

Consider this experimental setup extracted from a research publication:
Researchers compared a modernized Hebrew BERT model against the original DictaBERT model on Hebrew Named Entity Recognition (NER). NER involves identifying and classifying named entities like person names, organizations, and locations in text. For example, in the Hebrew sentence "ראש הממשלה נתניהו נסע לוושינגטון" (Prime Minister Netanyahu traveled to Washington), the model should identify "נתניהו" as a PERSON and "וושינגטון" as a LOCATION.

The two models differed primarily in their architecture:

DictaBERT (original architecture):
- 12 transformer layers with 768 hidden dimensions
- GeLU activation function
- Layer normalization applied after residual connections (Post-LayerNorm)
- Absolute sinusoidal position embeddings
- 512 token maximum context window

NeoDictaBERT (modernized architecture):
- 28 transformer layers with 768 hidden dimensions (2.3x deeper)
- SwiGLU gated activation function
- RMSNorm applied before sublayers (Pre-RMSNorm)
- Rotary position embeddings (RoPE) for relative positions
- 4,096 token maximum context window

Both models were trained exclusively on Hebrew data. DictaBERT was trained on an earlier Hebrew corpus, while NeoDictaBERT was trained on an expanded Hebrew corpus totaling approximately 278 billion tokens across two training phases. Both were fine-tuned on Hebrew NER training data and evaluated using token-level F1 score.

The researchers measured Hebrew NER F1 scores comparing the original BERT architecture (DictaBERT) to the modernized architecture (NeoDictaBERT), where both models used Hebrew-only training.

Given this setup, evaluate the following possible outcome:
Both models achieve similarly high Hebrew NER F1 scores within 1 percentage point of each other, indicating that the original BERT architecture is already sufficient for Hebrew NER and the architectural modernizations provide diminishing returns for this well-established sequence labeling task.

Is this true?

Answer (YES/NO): YES